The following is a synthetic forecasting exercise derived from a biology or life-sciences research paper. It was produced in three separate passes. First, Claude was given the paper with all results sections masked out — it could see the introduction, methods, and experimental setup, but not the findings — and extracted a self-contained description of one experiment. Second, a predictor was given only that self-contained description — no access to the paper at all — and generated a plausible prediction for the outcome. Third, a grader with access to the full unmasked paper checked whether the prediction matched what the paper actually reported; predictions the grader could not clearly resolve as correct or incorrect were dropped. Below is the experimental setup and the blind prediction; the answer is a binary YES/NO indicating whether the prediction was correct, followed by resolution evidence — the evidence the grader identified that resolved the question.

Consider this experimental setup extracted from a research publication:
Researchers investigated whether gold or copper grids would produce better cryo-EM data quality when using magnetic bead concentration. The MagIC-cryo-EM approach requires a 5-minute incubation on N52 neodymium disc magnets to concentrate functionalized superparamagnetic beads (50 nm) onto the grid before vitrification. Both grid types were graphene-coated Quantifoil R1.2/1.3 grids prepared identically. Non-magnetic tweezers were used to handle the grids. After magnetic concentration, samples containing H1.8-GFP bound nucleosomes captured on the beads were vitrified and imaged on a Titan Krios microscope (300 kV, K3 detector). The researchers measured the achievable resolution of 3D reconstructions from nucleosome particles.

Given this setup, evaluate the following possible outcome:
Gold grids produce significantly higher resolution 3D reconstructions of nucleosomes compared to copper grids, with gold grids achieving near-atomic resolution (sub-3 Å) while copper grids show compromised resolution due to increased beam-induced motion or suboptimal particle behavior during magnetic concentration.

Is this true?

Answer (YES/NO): NO